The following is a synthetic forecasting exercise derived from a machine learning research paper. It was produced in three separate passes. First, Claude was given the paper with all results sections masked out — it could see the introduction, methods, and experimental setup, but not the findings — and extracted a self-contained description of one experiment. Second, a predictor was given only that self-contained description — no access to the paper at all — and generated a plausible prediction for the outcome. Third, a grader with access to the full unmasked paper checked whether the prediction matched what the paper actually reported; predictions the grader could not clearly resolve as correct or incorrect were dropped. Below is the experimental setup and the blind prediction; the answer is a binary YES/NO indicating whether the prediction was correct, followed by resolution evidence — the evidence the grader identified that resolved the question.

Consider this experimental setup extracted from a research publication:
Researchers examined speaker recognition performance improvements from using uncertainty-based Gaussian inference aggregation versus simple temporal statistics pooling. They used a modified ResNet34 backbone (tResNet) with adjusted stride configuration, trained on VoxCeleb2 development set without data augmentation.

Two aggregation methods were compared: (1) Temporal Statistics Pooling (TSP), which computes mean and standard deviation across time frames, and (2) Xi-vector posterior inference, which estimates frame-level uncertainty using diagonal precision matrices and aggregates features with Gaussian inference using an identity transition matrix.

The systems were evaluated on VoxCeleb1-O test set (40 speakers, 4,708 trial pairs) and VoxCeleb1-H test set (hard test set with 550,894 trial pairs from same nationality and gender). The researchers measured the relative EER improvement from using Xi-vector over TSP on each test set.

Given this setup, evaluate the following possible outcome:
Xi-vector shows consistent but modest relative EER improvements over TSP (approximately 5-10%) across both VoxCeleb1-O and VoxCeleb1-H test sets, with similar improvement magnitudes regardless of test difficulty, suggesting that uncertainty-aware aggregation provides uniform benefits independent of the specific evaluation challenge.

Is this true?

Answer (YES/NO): NO